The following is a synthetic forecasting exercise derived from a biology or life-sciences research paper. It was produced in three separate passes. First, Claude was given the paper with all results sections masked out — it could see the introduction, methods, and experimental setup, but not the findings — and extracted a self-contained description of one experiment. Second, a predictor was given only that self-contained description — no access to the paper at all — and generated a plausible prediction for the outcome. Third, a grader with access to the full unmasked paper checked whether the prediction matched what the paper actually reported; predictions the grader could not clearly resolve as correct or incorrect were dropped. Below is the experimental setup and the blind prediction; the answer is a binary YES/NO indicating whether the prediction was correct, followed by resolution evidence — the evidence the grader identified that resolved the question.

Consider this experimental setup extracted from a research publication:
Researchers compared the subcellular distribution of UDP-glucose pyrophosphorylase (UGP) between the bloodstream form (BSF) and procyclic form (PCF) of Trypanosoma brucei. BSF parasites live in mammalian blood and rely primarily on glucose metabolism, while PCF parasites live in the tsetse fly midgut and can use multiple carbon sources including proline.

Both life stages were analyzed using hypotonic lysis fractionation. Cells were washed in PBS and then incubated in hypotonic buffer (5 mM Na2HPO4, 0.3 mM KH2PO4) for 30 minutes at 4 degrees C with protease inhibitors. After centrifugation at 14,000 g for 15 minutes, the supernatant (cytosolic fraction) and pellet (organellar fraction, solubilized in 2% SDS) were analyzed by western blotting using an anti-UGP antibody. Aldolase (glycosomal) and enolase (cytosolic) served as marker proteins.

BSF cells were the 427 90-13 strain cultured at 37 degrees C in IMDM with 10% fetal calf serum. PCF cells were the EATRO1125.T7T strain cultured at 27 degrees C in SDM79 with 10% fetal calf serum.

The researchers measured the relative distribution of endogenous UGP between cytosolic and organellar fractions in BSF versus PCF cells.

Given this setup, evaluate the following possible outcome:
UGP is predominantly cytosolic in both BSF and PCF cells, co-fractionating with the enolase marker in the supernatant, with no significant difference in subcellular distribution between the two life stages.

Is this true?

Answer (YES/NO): NO